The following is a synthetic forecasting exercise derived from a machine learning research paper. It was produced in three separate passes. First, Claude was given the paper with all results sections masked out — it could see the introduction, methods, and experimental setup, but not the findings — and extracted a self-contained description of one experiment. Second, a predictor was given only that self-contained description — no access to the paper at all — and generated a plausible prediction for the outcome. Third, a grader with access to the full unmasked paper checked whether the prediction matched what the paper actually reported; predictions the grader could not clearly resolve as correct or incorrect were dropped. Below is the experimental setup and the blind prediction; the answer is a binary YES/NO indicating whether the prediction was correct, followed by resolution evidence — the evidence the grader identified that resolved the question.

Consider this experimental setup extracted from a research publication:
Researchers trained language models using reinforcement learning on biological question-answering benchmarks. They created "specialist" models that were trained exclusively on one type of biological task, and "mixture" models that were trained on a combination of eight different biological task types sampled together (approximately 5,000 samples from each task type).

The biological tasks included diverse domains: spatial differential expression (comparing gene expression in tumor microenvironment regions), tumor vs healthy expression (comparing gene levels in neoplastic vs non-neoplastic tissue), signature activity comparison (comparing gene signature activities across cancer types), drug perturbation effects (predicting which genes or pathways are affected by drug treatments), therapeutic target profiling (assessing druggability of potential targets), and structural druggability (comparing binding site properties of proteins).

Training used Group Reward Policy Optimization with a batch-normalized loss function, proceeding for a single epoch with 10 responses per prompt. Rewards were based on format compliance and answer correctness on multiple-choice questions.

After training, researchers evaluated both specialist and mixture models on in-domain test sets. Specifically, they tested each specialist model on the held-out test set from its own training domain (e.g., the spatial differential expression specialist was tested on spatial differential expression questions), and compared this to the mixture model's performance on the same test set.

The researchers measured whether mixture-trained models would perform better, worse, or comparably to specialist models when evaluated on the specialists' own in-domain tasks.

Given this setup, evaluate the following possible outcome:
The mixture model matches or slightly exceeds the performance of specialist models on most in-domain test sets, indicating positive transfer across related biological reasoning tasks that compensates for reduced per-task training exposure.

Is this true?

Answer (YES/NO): NO